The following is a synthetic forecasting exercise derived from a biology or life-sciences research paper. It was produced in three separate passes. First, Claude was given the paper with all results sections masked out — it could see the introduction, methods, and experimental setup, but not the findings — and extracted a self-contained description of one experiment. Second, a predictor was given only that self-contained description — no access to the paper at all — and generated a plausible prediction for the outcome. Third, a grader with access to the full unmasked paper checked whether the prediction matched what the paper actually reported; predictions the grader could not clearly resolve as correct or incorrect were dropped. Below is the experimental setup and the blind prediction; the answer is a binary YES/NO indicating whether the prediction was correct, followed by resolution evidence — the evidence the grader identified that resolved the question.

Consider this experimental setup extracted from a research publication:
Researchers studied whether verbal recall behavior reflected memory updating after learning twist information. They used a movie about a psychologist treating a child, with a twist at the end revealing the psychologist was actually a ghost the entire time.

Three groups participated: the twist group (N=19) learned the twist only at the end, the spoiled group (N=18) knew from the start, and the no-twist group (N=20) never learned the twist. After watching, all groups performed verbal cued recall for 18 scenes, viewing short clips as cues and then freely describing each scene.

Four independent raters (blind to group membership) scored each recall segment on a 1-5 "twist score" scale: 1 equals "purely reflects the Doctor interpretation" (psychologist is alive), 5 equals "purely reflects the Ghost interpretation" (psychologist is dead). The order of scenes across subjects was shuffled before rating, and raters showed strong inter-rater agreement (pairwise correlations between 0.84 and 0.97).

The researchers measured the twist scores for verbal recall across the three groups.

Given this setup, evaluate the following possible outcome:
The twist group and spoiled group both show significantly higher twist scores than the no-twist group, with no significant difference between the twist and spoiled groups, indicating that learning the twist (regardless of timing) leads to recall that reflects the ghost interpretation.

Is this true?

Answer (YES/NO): NO